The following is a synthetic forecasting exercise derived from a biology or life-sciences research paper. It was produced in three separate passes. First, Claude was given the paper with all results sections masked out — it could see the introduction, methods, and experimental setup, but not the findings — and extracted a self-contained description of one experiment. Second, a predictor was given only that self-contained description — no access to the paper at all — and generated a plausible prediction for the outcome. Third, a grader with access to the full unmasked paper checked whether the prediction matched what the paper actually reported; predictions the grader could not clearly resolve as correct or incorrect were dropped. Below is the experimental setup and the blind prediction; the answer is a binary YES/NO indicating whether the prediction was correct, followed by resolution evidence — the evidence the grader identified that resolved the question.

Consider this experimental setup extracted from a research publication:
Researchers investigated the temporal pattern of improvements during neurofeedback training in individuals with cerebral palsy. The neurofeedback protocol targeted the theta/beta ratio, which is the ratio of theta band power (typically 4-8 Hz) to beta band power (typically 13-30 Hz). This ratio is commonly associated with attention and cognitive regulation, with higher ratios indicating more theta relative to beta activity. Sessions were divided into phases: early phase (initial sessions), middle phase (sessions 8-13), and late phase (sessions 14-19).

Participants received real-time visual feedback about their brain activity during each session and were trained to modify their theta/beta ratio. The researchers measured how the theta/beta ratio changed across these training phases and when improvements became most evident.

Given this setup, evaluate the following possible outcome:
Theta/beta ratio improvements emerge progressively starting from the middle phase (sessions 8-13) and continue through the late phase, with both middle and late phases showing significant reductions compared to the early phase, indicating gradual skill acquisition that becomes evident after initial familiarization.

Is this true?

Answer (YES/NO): YES